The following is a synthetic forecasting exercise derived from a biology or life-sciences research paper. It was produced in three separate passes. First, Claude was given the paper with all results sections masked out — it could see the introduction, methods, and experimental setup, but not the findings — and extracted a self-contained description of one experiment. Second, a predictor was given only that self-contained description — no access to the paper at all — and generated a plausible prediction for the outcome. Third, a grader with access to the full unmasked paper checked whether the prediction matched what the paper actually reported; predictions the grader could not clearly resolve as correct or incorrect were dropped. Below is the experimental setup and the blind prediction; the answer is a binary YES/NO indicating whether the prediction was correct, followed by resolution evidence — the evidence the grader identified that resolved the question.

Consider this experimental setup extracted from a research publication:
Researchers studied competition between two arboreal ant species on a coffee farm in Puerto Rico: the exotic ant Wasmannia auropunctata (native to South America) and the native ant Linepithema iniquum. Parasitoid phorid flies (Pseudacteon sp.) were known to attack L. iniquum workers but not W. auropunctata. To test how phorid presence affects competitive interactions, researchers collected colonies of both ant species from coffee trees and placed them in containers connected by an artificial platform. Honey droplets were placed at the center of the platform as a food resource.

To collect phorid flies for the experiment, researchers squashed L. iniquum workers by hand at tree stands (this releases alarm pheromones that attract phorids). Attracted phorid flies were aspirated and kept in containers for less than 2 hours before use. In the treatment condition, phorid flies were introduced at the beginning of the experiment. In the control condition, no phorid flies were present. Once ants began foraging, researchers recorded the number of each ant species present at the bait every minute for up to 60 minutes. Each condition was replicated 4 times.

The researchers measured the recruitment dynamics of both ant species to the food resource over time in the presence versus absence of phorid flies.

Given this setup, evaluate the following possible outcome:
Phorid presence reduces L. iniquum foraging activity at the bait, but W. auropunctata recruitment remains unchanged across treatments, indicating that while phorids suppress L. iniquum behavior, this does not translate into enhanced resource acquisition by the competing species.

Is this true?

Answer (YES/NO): NO